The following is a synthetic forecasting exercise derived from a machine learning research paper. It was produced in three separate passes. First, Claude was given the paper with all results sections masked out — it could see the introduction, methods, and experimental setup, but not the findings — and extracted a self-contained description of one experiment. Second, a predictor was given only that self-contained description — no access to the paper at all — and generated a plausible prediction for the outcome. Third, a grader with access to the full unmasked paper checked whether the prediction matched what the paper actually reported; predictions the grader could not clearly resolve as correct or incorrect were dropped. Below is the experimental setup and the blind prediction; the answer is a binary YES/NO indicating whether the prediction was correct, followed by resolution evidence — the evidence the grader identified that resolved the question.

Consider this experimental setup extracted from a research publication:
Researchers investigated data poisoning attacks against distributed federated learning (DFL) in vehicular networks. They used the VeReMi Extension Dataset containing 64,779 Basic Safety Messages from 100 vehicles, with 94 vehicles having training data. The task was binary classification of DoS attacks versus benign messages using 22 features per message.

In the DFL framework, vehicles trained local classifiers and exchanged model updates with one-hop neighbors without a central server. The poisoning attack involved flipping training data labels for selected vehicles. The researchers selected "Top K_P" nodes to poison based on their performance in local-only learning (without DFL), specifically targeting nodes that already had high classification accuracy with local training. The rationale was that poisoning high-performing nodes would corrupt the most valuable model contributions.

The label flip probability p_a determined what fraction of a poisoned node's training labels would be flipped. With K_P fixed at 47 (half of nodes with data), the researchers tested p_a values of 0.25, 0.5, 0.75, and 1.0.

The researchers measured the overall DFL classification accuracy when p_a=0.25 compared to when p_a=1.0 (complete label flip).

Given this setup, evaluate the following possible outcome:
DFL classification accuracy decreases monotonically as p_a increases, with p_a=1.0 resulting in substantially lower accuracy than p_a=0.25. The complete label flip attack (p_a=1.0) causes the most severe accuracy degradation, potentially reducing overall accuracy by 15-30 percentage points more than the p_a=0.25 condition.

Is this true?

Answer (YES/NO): NO